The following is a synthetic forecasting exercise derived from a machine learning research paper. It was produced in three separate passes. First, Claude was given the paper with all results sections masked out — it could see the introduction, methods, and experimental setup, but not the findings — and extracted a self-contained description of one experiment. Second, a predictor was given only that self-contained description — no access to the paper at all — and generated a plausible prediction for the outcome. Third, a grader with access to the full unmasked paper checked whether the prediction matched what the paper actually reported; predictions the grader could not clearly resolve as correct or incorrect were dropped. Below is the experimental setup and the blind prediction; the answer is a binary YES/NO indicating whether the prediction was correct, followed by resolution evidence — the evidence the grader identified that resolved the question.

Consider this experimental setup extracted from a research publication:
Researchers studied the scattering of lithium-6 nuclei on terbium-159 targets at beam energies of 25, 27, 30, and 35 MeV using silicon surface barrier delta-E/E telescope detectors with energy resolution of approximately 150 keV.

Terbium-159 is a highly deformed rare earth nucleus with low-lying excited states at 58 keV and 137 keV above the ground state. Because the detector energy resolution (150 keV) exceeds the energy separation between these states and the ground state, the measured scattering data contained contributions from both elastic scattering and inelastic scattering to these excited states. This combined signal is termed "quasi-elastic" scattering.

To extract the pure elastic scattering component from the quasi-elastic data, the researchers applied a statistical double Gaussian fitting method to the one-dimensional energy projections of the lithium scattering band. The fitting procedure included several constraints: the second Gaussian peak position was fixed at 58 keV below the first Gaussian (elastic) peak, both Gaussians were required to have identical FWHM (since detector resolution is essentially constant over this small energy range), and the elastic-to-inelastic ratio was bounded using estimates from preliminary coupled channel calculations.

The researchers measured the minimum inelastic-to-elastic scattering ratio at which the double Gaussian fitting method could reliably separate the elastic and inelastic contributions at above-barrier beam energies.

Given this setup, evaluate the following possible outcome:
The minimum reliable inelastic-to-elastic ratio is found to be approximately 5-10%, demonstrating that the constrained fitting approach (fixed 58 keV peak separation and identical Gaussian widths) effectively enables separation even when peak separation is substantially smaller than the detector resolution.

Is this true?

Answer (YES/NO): NO